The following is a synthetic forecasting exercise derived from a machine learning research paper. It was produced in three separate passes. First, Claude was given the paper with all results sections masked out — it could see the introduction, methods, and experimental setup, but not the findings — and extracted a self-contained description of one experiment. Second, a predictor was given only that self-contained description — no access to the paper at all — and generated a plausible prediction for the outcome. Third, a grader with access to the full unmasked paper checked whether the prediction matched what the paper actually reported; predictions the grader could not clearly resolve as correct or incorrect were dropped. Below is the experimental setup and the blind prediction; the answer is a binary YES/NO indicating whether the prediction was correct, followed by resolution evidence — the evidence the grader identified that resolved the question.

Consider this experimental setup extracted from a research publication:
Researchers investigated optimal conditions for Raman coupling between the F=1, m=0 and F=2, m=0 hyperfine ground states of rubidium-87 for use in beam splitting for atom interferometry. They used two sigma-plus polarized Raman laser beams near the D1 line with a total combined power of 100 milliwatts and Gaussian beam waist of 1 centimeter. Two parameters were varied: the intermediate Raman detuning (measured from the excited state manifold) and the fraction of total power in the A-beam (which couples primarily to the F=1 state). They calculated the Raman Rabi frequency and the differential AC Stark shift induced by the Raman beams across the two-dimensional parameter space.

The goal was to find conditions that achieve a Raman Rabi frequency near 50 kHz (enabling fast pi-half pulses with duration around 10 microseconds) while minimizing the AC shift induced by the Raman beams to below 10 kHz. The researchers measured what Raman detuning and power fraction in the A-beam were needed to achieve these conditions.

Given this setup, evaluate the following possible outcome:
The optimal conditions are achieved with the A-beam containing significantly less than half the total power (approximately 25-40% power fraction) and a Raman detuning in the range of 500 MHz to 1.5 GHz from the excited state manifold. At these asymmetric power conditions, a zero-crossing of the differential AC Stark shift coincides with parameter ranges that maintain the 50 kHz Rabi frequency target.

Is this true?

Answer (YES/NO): NO